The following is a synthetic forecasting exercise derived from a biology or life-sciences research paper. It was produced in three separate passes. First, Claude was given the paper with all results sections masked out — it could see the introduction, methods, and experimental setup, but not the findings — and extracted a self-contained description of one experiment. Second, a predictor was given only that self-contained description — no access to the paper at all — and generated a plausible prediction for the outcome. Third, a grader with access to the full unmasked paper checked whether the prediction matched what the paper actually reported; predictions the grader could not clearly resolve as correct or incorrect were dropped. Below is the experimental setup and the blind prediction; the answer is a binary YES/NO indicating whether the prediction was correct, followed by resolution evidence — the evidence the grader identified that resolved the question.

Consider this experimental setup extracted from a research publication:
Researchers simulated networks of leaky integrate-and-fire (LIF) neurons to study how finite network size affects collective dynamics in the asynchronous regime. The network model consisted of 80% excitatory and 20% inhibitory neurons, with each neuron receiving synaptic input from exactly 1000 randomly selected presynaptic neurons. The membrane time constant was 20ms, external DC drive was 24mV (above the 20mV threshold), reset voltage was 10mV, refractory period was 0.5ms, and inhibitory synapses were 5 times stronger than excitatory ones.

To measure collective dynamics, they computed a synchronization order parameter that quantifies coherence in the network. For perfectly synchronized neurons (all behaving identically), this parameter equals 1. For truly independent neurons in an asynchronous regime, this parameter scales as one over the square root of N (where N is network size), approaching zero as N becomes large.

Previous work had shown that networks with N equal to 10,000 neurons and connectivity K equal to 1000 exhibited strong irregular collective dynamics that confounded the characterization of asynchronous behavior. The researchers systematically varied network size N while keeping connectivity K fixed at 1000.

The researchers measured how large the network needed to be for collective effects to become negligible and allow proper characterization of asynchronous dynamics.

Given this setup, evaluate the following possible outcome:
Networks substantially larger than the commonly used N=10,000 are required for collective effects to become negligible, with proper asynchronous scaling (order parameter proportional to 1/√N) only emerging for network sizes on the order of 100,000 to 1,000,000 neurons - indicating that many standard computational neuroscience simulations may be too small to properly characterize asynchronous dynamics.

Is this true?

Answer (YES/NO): NO